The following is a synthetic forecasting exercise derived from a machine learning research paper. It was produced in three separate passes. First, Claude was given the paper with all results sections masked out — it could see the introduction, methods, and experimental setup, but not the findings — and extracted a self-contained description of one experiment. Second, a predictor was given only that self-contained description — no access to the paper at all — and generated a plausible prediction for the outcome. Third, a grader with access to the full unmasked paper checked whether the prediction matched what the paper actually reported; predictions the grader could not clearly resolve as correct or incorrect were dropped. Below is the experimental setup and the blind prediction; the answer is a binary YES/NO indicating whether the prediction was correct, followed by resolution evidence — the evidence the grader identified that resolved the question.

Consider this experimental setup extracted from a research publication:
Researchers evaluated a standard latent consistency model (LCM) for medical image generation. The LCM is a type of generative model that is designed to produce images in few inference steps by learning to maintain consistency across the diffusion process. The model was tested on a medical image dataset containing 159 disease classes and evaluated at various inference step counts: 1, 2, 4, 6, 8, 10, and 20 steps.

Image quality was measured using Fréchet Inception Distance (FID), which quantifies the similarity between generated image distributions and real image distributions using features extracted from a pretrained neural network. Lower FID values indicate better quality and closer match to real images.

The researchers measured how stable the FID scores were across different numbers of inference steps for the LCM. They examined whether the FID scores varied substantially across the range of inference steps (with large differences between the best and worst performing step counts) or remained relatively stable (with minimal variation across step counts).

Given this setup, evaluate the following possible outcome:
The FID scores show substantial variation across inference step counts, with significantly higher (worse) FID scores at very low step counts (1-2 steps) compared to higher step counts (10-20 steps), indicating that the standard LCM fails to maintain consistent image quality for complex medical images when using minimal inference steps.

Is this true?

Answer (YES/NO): NO